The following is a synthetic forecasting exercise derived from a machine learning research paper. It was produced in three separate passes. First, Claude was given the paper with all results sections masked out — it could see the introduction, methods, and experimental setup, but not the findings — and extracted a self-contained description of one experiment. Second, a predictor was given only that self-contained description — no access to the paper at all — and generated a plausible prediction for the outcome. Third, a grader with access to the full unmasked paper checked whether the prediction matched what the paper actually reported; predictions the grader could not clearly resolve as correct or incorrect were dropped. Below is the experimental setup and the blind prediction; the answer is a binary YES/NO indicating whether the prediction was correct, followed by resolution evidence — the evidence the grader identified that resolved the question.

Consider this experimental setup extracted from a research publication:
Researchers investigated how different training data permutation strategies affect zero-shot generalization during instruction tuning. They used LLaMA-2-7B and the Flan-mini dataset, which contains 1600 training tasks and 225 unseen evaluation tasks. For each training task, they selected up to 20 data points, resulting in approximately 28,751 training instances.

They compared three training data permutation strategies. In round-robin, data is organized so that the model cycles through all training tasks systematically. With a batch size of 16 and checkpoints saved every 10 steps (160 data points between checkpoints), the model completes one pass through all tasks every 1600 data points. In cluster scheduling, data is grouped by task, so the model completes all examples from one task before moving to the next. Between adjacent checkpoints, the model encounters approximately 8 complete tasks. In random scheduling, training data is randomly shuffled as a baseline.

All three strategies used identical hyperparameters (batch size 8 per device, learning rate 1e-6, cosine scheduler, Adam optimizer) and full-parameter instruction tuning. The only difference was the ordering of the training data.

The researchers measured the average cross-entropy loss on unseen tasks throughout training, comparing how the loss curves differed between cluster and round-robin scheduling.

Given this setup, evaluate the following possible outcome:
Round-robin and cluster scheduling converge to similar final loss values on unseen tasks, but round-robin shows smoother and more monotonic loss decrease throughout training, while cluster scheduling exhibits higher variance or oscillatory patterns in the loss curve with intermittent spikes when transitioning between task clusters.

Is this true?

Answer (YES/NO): NO